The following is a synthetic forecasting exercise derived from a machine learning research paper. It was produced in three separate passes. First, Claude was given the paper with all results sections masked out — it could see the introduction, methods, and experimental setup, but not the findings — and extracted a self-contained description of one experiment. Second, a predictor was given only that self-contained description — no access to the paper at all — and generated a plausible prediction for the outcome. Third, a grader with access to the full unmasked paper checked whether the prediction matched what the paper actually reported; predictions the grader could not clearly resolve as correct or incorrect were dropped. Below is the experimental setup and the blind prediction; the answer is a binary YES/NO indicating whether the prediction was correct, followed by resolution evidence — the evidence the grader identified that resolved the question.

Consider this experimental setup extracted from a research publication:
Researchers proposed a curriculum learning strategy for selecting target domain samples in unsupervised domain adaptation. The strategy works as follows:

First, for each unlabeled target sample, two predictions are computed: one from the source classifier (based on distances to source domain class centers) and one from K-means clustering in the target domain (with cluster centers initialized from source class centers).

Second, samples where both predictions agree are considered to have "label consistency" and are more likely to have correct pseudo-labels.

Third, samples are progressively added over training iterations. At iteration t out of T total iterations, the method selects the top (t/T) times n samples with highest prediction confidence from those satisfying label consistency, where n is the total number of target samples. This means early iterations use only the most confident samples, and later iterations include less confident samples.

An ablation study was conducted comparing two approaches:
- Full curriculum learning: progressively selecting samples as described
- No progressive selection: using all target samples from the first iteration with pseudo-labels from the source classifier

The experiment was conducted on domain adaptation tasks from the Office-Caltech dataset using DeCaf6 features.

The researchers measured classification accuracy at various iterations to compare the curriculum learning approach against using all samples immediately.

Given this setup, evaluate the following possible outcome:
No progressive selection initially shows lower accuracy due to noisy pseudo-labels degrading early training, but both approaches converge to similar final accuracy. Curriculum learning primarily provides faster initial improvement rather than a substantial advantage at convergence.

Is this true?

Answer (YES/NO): NO